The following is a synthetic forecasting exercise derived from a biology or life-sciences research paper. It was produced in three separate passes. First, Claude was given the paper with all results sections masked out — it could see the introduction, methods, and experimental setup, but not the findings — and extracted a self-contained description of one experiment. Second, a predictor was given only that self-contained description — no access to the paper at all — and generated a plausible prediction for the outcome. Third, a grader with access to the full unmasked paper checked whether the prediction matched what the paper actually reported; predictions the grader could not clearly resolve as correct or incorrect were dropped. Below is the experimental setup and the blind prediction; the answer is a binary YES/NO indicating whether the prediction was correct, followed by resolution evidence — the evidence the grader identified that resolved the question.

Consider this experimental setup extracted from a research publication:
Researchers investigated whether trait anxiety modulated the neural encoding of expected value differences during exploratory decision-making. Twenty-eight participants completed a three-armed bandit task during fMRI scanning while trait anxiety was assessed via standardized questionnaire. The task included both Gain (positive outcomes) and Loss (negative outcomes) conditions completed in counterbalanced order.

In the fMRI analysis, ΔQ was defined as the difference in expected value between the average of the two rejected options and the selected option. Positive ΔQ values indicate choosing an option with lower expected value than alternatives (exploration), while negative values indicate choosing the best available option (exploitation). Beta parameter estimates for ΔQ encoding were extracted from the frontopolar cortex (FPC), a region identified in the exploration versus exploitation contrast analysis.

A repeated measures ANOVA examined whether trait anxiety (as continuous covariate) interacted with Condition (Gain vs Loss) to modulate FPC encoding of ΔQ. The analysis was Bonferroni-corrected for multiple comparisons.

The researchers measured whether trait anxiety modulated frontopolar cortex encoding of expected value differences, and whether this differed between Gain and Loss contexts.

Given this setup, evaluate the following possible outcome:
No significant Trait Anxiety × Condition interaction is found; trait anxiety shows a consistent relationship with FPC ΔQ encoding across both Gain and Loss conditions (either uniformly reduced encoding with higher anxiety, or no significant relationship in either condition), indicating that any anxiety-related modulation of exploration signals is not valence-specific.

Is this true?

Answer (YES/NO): YES